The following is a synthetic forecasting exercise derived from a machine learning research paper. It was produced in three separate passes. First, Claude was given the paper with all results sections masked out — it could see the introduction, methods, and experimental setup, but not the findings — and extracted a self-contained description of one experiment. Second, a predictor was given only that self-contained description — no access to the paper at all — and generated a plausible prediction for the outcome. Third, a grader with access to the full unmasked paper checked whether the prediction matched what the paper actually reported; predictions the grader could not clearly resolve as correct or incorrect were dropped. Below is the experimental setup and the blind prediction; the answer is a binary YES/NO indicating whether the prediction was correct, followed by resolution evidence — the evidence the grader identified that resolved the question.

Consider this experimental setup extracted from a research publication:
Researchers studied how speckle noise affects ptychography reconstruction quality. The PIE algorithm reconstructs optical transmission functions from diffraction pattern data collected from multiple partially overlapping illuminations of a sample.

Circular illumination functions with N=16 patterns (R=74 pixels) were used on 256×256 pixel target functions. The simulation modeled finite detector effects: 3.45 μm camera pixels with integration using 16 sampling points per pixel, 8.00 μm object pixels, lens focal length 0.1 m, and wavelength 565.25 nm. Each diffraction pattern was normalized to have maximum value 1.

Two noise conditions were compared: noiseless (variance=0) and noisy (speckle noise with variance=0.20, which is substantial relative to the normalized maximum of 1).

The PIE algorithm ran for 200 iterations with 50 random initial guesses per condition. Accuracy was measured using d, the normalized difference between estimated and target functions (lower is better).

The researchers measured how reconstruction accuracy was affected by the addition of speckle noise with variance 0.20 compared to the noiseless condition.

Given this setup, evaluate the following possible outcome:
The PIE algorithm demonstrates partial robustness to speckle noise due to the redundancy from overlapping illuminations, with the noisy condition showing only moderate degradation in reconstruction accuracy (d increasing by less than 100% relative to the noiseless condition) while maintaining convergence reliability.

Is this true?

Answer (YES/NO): YES